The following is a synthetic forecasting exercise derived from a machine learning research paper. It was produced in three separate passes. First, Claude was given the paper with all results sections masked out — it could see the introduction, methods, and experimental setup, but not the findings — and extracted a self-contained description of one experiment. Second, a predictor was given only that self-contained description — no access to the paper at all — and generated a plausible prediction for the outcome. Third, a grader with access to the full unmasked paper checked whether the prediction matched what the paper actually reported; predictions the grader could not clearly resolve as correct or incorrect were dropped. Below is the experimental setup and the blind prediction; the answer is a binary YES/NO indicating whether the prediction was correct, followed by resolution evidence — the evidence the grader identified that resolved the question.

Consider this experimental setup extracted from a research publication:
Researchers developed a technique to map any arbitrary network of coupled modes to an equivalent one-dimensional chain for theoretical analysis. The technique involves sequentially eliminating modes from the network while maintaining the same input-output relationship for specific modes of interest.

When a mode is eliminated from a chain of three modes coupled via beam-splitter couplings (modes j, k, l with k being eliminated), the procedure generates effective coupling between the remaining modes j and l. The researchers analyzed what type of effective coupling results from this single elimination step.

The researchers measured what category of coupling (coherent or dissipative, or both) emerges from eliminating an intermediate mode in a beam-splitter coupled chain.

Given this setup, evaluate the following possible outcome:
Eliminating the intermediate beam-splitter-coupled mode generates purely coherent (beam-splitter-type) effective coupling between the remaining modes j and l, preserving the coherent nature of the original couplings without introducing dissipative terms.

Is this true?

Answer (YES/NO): NO